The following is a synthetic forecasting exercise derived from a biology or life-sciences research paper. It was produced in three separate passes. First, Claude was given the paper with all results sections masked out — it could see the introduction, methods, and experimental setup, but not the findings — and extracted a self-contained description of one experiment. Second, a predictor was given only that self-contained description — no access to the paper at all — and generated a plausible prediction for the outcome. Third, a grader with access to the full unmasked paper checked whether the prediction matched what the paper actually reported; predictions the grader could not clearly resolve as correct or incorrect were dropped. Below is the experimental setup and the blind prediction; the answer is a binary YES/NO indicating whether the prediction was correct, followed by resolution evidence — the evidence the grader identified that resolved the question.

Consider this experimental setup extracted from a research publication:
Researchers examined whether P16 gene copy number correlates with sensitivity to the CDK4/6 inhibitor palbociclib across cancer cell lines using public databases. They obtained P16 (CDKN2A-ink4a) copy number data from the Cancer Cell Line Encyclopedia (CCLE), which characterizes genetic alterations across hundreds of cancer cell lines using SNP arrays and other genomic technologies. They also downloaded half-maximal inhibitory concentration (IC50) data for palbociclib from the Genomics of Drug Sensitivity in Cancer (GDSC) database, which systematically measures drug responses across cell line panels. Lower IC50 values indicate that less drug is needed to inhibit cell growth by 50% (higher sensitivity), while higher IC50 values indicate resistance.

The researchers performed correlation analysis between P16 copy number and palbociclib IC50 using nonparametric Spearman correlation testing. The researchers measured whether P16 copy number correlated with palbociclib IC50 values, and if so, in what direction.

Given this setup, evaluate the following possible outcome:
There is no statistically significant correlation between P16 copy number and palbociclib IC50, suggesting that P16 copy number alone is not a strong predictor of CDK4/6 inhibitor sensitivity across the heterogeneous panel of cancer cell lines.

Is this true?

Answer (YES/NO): NO